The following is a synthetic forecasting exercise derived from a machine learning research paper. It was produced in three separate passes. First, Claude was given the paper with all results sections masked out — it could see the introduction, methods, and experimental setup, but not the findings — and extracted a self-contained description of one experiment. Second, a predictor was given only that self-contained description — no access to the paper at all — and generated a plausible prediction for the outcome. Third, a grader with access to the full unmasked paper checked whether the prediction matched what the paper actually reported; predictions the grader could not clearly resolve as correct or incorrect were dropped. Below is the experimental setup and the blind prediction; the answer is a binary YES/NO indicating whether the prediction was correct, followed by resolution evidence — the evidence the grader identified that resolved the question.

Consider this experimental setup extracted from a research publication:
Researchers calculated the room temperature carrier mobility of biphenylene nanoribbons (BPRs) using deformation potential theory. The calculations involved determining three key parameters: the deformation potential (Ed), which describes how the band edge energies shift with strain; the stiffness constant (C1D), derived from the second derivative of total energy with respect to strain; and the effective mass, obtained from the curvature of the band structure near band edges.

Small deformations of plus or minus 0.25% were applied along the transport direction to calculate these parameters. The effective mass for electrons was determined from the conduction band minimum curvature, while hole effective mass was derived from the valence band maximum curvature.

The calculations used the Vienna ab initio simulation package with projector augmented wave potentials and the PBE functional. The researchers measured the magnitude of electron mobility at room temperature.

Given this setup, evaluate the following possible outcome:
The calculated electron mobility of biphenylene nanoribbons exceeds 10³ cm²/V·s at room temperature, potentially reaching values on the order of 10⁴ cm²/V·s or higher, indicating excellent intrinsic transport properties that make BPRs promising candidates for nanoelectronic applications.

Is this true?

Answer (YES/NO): YES